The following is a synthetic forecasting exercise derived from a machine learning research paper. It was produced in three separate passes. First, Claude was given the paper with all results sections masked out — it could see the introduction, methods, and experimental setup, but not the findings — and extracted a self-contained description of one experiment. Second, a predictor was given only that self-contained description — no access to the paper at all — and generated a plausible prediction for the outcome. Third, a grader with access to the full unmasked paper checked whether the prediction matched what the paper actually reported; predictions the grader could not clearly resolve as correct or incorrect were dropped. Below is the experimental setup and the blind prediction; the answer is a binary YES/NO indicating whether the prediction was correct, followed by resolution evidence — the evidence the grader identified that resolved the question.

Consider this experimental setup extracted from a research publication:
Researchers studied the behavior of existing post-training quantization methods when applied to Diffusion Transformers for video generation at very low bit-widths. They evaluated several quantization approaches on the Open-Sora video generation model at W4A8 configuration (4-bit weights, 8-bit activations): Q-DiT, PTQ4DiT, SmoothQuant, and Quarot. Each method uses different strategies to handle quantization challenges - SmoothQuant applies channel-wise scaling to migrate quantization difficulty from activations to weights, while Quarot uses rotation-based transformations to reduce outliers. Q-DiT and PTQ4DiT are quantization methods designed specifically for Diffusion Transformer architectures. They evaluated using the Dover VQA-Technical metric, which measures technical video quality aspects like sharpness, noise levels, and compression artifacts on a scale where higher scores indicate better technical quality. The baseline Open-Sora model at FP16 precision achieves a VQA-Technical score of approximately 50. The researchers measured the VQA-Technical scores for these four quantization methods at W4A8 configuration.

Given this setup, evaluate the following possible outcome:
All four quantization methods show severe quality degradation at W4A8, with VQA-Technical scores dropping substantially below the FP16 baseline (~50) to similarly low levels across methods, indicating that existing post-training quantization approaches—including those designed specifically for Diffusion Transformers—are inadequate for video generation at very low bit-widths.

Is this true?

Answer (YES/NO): NO